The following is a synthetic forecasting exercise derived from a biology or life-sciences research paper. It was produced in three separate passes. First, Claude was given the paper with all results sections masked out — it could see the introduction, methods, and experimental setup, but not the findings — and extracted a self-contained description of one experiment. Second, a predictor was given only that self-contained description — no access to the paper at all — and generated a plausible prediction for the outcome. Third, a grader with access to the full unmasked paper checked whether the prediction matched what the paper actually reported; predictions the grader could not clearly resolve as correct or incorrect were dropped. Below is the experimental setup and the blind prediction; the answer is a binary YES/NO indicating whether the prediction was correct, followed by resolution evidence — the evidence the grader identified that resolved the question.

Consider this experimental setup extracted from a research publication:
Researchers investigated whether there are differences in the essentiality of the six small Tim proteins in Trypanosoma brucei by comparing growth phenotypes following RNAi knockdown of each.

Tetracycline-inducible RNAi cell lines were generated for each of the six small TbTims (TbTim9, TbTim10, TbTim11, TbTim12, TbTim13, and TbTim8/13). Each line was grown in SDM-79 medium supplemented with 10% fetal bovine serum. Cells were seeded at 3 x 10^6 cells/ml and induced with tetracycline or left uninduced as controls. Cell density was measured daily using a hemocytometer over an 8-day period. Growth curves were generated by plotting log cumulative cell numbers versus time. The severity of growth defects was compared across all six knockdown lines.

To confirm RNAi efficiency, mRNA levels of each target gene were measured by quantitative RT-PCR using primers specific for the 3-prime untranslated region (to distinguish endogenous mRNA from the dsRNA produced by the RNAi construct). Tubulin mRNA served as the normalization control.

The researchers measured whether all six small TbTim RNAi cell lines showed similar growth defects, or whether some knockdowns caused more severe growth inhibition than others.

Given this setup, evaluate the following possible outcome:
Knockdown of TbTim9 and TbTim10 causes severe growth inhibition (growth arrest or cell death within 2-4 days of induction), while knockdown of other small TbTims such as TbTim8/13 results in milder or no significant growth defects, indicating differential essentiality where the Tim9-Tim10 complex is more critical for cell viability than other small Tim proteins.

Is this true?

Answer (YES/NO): NO